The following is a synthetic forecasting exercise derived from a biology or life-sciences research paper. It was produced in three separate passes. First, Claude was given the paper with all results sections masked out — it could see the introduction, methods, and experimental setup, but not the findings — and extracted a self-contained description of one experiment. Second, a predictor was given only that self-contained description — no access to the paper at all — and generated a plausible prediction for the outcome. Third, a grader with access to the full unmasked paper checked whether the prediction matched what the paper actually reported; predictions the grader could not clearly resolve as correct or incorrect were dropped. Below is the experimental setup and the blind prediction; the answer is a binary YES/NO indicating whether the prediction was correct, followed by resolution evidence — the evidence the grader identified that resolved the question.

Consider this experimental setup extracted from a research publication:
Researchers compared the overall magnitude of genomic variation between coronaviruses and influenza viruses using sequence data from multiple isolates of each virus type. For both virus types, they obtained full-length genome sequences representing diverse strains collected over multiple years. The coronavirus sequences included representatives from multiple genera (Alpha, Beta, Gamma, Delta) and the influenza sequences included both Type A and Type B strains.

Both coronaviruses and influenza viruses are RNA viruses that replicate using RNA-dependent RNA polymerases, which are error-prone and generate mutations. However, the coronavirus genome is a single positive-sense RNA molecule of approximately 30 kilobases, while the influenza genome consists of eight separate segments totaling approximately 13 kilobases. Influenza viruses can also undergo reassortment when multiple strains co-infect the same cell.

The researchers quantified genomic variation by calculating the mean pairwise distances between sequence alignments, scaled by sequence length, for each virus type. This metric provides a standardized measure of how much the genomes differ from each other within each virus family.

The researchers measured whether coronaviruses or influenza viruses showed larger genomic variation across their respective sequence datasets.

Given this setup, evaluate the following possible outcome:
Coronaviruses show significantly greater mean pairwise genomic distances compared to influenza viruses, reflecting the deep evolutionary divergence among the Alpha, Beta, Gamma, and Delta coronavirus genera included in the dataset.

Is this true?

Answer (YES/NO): NO